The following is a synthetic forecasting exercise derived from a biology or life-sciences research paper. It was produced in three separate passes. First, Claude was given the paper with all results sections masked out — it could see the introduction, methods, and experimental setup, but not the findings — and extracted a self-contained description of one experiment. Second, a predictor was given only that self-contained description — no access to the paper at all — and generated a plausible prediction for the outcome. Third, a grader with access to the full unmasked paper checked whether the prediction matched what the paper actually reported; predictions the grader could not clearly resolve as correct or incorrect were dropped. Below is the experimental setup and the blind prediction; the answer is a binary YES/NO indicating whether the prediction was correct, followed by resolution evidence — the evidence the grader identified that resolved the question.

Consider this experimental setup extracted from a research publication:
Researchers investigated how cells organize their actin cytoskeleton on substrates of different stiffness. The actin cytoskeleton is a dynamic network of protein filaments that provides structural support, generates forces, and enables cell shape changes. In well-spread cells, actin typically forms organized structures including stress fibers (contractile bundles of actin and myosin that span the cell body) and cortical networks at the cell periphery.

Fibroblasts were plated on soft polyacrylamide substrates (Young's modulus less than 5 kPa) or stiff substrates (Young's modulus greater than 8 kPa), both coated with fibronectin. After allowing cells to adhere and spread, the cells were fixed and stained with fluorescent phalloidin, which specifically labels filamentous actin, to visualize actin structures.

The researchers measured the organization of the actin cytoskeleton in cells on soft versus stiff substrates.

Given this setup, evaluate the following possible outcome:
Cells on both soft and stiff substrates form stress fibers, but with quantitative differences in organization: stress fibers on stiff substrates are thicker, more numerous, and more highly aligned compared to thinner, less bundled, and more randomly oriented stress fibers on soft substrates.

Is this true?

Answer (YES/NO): NO